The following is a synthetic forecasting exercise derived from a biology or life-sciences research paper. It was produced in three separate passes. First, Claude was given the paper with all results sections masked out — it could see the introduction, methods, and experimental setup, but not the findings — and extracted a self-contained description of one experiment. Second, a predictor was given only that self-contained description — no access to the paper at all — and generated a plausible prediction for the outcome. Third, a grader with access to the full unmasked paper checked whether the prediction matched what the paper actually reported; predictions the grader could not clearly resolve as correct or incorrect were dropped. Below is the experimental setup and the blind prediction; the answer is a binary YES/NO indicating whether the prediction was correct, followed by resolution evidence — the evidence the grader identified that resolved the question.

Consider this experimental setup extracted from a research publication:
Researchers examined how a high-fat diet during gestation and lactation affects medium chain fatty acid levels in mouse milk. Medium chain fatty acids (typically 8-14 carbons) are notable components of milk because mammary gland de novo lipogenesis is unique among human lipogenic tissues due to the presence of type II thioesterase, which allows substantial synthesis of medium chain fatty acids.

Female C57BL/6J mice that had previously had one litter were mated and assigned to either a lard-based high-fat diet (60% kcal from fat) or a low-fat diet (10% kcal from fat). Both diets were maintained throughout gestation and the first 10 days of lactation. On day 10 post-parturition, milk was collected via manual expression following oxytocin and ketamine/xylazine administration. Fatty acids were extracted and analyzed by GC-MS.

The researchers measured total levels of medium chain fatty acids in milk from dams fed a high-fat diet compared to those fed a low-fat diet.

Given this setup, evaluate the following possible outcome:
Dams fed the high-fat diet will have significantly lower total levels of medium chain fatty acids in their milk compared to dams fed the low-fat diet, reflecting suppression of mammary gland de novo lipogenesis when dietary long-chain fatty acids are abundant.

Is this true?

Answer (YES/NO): YES